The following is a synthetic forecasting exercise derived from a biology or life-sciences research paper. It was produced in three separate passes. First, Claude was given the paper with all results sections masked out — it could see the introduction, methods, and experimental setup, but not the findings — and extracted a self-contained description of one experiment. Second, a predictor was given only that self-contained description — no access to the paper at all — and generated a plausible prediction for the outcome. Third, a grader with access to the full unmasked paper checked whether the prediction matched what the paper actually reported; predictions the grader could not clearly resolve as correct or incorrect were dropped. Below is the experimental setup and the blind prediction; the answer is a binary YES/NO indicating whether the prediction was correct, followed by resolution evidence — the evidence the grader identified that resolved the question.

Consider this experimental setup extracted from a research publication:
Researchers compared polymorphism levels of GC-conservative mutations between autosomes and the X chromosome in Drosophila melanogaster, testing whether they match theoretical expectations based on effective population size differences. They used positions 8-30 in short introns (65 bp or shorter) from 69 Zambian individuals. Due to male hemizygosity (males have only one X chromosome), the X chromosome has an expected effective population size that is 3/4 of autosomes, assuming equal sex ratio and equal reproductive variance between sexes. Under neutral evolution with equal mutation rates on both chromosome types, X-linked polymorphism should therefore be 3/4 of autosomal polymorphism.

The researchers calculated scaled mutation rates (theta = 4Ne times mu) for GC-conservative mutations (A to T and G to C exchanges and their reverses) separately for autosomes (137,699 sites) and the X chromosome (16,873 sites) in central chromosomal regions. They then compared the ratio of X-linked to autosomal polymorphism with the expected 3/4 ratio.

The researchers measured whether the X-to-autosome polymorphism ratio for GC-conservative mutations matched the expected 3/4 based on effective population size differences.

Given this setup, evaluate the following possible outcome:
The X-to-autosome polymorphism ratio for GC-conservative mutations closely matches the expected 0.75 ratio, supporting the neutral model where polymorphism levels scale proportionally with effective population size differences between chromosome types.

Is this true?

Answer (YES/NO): NO